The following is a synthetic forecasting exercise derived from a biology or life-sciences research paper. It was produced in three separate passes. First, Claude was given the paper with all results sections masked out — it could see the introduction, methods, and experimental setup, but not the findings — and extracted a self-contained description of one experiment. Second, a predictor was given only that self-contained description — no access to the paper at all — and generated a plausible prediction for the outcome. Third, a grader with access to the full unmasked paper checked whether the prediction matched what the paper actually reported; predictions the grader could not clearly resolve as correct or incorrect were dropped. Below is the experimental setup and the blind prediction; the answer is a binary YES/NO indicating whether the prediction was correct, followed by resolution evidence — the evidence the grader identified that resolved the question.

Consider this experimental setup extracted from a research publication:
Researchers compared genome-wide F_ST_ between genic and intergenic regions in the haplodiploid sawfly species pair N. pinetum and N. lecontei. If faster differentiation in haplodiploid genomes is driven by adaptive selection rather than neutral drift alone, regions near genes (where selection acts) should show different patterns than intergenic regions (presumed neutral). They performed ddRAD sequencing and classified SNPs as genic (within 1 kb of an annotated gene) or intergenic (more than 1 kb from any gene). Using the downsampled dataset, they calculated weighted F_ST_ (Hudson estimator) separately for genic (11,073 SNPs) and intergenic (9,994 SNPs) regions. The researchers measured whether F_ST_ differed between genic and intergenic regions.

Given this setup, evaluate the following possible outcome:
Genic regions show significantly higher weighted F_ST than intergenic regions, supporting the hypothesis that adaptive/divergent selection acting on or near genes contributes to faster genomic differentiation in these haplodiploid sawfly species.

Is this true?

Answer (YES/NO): YES